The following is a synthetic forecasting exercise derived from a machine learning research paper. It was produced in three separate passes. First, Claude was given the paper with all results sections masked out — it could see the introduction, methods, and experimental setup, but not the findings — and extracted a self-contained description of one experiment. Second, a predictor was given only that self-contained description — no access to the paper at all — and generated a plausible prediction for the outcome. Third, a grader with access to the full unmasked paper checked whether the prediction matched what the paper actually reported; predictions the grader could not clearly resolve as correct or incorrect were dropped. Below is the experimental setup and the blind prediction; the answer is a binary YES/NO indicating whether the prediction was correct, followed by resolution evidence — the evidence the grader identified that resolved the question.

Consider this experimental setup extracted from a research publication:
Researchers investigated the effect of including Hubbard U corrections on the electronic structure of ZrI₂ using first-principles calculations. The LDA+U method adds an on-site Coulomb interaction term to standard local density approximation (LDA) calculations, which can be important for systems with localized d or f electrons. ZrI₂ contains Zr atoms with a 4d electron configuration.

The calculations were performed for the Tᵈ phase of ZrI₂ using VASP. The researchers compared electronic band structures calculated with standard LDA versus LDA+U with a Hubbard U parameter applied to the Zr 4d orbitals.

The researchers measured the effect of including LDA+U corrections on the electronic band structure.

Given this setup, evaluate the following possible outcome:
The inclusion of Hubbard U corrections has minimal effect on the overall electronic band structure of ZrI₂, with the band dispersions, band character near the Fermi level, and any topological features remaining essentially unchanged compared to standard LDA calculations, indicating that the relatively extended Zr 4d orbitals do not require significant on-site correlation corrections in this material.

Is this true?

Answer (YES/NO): YES